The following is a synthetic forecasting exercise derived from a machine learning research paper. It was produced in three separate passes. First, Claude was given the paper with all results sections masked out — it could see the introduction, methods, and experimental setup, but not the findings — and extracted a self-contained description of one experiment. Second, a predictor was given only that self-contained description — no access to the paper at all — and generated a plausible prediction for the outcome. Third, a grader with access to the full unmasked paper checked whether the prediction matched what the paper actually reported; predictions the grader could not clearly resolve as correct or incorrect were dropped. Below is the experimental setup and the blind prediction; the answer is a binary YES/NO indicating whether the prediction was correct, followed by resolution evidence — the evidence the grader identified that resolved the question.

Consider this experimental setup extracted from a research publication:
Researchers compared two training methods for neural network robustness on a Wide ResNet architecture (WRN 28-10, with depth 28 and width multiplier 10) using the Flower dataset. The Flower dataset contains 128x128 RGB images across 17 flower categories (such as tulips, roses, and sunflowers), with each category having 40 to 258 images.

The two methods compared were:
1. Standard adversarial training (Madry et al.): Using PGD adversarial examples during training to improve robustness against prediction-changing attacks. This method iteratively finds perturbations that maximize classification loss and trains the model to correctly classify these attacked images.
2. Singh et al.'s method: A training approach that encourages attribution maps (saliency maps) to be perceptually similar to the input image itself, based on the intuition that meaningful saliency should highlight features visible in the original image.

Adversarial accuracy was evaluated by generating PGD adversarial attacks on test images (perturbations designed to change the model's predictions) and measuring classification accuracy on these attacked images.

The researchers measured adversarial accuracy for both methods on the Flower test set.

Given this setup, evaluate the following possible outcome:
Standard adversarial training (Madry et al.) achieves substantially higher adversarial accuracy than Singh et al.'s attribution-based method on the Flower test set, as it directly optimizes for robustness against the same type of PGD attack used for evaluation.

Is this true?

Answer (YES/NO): YES